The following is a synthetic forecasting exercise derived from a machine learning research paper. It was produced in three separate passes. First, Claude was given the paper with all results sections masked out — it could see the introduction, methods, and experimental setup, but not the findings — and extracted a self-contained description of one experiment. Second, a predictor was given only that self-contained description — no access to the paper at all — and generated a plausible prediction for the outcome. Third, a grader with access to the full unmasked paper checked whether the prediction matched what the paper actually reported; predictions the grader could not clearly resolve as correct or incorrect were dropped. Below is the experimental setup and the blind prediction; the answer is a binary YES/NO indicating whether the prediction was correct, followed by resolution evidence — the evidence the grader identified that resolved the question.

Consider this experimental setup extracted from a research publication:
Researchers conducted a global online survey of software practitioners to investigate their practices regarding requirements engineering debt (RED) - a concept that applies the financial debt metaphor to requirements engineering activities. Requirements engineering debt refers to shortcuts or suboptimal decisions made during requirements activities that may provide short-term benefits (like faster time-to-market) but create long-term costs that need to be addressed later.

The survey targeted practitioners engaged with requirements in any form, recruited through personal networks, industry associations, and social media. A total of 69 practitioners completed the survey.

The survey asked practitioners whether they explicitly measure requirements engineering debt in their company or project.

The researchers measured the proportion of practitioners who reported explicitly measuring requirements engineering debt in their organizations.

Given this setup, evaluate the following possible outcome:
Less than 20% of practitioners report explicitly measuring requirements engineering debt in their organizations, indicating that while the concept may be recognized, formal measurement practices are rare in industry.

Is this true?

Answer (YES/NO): YES